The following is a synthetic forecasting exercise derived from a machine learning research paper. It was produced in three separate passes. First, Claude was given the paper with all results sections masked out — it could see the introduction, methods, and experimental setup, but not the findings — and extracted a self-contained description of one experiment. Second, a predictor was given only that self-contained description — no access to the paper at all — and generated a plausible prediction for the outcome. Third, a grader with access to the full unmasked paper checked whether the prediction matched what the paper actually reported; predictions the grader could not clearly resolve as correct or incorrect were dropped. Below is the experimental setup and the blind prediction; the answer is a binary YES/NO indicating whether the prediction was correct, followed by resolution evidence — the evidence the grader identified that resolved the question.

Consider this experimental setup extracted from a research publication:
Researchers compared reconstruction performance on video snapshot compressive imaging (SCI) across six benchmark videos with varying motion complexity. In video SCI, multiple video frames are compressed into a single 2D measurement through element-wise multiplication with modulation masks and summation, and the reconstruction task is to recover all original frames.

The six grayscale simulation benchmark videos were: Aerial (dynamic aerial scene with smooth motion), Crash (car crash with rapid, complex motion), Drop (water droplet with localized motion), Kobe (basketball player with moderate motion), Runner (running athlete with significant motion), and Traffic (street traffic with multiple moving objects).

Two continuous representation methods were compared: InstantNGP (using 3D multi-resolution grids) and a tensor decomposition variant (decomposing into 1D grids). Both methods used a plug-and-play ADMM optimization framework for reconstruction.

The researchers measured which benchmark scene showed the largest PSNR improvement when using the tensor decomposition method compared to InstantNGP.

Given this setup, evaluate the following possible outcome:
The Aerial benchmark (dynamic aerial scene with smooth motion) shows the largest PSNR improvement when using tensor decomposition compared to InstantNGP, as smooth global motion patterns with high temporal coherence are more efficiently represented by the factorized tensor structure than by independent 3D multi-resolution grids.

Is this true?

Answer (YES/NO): NO